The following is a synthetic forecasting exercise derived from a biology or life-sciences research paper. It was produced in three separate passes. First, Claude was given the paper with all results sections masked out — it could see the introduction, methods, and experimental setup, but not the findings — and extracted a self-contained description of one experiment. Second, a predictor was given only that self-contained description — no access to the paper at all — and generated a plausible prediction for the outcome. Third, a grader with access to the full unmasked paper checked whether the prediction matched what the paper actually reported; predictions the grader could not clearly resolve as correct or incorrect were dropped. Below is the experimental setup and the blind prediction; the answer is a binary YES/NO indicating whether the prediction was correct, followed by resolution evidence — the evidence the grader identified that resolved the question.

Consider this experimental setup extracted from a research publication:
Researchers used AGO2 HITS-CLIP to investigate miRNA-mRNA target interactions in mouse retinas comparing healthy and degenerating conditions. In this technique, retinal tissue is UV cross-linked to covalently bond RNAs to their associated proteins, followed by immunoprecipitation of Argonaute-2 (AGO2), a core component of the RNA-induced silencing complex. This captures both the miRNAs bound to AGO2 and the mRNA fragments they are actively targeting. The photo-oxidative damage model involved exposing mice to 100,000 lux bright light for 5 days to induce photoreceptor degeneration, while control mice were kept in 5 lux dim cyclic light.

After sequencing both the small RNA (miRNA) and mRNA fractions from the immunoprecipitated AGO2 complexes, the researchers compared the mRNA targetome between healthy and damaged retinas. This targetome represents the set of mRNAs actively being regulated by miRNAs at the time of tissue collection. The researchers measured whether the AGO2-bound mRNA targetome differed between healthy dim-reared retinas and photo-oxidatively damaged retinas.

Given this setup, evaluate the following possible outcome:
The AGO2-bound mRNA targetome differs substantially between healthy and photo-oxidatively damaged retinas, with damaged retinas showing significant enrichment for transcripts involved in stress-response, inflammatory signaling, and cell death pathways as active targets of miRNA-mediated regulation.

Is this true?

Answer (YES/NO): NO